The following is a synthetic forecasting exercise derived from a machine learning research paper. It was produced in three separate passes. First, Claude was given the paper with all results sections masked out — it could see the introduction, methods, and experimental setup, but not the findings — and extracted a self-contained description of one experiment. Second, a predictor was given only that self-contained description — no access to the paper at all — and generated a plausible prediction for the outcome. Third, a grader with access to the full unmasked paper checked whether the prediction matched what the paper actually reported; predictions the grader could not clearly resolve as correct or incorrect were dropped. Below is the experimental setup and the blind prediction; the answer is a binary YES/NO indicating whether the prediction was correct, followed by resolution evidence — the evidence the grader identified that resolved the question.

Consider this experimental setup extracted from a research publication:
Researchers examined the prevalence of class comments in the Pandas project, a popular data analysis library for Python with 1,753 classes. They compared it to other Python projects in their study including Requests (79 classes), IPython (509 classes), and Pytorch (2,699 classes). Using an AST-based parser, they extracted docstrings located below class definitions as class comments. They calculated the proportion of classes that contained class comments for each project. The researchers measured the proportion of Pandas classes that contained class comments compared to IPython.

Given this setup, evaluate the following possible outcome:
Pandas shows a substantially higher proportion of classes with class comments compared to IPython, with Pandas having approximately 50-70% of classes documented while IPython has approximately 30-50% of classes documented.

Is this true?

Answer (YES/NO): NO